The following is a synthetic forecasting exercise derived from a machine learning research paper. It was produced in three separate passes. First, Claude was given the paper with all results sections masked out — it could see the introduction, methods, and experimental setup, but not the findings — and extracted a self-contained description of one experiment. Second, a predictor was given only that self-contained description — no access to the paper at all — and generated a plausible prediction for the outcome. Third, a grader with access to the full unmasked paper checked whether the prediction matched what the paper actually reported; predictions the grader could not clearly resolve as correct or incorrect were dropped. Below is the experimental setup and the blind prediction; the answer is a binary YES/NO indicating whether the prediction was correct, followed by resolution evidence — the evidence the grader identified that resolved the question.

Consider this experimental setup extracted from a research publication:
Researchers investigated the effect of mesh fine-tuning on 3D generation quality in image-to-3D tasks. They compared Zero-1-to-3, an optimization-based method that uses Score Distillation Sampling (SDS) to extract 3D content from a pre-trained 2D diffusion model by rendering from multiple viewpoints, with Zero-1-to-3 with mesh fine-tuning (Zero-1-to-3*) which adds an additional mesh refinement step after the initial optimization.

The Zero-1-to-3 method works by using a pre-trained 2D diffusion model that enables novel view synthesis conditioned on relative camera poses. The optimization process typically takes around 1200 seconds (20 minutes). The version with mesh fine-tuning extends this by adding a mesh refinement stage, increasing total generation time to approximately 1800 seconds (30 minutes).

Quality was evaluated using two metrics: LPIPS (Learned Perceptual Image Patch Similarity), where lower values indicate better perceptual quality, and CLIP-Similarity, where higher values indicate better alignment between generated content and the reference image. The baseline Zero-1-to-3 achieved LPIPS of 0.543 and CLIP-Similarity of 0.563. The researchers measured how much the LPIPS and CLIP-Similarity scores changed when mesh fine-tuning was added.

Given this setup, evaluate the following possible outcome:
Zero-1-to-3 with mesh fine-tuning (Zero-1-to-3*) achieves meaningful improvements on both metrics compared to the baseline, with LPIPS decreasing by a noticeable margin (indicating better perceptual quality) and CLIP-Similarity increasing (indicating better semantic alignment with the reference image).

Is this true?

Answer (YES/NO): YES